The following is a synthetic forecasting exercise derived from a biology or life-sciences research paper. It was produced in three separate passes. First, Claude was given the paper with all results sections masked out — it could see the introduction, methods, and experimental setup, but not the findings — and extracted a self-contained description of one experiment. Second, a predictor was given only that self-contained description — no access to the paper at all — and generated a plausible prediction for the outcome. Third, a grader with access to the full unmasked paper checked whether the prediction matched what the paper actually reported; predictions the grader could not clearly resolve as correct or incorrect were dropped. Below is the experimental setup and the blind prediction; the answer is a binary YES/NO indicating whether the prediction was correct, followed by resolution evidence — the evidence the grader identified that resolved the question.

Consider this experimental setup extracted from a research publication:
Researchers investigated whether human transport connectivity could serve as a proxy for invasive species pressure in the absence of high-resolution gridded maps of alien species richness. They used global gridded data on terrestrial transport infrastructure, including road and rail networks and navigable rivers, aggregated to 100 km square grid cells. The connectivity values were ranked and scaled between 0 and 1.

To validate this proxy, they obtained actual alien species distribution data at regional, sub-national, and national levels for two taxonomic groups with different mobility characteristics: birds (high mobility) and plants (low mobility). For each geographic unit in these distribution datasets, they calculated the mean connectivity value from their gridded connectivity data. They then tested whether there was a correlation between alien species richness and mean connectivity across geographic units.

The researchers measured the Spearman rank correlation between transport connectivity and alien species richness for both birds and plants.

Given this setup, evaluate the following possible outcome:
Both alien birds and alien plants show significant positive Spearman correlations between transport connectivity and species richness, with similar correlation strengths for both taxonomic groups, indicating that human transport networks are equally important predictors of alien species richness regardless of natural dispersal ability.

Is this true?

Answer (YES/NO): NO